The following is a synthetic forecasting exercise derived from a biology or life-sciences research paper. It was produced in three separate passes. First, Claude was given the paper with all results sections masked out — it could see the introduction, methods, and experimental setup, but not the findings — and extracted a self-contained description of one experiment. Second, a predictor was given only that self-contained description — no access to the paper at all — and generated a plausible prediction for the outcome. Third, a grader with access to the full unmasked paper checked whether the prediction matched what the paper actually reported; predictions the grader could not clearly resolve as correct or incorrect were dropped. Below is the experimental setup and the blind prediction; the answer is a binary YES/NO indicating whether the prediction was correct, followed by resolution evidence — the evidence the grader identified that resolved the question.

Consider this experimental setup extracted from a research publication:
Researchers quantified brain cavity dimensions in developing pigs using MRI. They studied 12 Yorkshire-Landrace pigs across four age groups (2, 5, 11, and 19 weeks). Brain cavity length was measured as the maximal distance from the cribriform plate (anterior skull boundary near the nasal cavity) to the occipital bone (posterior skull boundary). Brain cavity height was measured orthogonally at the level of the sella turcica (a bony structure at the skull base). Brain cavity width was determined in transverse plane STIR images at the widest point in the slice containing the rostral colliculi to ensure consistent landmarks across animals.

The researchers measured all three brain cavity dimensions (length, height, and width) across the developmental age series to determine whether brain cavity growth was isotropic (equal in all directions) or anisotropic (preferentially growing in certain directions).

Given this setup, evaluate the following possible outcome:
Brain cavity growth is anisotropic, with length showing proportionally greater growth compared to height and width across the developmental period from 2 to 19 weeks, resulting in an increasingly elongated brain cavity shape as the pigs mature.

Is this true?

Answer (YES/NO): NO